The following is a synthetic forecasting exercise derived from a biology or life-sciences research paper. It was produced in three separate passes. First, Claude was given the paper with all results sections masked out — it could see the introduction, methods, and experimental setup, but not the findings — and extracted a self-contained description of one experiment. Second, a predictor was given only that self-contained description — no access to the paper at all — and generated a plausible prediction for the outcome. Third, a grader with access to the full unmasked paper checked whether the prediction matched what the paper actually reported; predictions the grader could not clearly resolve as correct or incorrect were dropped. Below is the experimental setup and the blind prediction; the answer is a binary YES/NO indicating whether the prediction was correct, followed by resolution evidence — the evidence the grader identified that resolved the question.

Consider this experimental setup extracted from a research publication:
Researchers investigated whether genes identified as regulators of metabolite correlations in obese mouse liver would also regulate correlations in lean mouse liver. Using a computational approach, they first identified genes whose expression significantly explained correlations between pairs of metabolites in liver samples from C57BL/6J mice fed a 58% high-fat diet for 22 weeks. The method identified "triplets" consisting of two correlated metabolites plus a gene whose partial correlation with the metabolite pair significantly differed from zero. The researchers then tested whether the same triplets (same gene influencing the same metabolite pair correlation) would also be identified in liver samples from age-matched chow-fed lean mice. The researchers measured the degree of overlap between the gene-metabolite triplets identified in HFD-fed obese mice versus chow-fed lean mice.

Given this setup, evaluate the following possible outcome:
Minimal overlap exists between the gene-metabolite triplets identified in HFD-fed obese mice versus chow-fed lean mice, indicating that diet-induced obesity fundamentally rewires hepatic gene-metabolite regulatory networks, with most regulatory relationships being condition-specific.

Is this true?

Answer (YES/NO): YES